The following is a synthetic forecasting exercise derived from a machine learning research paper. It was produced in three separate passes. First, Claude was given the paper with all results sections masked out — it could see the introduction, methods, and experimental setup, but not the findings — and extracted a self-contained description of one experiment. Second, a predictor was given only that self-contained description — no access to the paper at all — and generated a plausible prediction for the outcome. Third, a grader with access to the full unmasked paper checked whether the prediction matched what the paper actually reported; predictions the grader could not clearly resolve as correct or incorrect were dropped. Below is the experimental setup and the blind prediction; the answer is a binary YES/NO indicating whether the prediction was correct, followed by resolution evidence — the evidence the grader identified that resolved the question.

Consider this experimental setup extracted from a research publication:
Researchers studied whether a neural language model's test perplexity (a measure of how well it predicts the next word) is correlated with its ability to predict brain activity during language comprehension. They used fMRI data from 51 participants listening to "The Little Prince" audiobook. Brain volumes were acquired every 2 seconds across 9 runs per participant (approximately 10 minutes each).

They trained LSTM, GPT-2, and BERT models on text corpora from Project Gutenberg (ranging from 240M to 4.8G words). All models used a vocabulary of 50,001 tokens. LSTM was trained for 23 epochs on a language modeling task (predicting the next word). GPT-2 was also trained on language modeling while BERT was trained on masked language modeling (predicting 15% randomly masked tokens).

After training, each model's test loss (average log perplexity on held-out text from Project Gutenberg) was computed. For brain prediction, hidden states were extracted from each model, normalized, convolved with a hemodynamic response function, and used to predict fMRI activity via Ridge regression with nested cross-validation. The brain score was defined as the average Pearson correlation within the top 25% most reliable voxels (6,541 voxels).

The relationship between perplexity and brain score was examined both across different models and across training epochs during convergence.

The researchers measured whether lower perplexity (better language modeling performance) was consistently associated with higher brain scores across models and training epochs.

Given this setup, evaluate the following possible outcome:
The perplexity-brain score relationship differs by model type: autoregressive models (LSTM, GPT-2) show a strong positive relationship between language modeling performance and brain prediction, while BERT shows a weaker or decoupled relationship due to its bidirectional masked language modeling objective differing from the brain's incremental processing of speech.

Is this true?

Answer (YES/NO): NO